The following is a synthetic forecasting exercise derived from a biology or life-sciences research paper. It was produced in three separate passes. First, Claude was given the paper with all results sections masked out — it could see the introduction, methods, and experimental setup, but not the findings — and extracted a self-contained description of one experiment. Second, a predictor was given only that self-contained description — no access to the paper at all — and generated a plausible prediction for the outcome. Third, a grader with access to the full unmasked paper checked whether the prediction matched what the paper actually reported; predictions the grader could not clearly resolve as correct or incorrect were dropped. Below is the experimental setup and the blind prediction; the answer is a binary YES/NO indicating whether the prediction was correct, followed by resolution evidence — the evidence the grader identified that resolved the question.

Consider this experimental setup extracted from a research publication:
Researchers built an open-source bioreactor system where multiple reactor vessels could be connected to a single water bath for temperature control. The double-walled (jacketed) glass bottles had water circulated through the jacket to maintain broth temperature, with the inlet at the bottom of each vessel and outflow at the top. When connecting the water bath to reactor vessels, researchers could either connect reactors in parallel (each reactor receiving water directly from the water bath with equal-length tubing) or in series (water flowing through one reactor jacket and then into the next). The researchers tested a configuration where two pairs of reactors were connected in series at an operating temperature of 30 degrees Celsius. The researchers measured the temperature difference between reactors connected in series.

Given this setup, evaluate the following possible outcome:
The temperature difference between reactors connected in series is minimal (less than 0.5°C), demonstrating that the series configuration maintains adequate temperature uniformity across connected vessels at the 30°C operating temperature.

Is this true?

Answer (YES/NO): YES